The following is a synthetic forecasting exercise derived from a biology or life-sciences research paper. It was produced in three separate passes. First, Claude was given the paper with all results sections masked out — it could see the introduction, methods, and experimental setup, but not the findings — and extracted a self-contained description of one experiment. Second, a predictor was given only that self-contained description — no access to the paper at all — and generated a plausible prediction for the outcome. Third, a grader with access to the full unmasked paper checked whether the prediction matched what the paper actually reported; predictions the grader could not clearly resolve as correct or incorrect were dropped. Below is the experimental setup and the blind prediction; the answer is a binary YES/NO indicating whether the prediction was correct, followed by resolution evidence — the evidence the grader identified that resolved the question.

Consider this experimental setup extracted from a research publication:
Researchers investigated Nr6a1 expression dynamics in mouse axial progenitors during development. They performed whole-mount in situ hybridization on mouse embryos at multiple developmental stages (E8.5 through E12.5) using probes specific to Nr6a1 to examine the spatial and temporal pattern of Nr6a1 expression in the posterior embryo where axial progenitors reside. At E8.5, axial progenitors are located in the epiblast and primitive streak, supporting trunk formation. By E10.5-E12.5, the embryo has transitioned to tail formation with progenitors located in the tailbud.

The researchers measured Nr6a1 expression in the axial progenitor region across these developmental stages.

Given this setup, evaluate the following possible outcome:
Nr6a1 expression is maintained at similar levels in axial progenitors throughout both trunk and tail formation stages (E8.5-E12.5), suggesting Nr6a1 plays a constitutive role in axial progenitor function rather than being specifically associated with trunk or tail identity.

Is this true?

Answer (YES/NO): NO